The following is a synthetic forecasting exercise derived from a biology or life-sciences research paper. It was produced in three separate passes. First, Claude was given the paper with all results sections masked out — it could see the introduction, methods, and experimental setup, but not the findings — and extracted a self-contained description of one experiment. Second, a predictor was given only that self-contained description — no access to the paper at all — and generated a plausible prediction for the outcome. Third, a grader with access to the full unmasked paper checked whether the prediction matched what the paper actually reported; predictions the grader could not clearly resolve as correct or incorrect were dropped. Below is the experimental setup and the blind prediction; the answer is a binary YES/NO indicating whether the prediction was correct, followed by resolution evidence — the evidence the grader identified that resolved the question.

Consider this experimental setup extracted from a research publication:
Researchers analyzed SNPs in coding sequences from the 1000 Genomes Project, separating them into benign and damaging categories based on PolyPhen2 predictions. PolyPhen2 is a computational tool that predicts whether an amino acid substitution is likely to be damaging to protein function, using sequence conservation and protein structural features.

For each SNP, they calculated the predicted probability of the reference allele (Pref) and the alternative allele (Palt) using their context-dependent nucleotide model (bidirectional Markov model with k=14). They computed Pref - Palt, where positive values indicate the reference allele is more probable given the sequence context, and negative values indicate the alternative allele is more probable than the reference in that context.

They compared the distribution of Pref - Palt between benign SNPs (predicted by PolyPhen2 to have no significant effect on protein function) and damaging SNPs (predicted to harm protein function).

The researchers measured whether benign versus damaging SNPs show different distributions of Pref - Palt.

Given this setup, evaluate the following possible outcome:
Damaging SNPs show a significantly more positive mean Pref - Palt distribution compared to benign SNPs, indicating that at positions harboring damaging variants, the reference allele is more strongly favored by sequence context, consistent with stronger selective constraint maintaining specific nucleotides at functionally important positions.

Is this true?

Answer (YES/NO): NO